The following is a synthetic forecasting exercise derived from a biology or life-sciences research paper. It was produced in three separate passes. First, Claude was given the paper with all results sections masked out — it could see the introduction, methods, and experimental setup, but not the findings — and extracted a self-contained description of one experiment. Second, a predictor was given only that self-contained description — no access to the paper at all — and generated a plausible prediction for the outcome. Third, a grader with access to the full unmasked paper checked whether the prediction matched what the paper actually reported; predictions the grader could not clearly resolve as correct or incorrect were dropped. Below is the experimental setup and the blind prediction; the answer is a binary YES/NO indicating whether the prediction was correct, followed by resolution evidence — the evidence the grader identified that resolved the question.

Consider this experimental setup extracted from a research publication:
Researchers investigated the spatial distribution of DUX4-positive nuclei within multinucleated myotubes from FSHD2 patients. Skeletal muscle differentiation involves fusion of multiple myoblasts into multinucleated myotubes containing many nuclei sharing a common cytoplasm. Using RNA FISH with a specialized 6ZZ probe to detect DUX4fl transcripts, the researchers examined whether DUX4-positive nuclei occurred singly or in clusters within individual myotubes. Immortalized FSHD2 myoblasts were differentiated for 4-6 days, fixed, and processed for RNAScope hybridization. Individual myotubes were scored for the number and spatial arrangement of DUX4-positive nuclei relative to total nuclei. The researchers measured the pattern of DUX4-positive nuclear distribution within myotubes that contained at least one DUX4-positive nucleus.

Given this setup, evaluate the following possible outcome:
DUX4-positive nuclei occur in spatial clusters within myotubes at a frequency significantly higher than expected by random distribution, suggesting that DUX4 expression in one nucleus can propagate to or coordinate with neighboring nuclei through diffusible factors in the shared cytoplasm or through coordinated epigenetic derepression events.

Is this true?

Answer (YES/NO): NO